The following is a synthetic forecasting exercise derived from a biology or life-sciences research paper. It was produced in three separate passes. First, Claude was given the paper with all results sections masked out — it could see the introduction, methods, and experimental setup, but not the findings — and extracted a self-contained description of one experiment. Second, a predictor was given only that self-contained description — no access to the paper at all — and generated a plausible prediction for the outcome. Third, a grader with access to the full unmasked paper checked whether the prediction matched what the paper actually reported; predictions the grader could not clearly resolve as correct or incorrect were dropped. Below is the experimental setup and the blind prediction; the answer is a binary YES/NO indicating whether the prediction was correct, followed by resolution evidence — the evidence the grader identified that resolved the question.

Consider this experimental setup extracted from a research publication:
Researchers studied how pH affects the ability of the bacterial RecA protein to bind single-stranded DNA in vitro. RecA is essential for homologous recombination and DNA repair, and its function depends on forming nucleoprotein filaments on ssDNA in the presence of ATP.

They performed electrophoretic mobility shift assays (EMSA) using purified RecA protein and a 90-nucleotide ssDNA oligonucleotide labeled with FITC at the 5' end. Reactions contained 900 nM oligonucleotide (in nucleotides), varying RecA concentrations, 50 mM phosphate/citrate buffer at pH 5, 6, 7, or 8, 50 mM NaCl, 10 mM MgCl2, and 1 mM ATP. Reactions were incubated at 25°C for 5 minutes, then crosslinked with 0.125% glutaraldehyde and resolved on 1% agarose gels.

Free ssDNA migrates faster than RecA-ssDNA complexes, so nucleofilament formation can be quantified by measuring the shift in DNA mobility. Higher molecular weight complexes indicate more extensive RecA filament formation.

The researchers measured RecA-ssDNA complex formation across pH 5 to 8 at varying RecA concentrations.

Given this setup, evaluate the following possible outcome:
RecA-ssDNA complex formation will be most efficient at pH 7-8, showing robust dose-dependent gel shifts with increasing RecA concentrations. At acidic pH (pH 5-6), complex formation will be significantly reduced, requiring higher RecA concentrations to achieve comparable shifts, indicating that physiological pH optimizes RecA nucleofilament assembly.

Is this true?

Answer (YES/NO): NO